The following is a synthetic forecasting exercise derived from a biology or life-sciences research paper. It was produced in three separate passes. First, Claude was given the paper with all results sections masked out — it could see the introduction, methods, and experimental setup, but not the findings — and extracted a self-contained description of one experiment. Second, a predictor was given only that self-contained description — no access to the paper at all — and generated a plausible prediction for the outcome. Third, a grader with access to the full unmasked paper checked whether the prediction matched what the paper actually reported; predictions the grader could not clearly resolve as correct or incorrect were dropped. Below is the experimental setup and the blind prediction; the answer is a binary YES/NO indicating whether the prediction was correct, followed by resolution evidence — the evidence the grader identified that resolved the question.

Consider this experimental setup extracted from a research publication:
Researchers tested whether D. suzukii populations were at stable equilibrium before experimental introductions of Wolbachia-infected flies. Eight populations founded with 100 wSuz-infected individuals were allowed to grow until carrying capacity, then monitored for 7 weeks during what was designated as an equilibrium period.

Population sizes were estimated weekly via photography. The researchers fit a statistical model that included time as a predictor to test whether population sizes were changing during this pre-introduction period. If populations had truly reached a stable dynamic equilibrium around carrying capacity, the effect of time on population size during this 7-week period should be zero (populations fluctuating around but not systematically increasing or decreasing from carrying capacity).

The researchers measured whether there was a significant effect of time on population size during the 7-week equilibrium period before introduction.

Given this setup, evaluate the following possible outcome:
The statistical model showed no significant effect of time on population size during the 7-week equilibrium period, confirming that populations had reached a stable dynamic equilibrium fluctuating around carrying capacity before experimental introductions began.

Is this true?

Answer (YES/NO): YES